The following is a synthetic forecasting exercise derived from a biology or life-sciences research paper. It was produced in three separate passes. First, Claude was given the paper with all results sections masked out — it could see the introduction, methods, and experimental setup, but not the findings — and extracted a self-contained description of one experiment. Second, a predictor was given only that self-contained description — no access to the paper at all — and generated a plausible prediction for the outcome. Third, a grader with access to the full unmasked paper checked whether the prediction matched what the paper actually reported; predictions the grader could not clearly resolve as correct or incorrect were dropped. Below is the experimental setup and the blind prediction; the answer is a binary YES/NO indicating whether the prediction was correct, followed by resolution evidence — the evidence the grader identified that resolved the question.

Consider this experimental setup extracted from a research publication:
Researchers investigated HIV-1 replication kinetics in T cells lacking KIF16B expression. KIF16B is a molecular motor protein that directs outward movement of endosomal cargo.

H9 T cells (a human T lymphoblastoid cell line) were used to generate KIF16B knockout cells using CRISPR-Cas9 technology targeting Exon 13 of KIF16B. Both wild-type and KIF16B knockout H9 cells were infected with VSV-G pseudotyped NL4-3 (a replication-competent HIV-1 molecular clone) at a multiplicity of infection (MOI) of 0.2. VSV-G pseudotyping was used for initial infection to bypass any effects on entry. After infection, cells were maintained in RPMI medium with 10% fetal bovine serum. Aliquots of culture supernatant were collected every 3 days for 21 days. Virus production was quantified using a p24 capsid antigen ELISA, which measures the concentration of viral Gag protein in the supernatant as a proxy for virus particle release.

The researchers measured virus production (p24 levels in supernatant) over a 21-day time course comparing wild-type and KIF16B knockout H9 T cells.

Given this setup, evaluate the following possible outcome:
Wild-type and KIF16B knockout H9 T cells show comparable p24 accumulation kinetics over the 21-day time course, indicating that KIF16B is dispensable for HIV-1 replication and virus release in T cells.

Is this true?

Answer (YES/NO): NO